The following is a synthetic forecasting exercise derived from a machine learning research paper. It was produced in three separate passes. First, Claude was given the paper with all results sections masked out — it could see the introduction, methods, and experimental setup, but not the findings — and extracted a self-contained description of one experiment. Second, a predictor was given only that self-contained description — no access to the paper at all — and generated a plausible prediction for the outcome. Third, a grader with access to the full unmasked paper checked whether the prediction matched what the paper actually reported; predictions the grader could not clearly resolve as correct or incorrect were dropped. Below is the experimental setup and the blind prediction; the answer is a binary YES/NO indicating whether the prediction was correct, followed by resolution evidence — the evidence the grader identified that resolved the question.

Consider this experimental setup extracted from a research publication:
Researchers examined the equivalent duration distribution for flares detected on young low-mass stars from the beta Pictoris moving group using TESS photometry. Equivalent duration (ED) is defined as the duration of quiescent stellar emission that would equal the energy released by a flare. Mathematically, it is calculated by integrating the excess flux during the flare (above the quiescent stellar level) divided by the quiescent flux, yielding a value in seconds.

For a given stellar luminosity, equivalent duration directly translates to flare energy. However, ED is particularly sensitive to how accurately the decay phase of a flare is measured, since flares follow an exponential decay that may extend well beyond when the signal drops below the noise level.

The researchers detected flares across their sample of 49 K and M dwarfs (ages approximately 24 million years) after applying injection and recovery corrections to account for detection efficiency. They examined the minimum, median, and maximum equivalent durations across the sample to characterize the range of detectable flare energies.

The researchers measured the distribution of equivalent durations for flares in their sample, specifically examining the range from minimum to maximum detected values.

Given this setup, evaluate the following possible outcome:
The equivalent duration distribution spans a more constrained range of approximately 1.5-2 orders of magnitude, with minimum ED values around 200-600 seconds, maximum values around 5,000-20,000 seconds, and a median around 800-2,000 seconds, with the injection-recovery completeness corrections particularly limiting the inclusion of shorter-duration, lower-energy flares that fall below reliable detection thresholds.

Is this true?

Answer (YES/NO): NO